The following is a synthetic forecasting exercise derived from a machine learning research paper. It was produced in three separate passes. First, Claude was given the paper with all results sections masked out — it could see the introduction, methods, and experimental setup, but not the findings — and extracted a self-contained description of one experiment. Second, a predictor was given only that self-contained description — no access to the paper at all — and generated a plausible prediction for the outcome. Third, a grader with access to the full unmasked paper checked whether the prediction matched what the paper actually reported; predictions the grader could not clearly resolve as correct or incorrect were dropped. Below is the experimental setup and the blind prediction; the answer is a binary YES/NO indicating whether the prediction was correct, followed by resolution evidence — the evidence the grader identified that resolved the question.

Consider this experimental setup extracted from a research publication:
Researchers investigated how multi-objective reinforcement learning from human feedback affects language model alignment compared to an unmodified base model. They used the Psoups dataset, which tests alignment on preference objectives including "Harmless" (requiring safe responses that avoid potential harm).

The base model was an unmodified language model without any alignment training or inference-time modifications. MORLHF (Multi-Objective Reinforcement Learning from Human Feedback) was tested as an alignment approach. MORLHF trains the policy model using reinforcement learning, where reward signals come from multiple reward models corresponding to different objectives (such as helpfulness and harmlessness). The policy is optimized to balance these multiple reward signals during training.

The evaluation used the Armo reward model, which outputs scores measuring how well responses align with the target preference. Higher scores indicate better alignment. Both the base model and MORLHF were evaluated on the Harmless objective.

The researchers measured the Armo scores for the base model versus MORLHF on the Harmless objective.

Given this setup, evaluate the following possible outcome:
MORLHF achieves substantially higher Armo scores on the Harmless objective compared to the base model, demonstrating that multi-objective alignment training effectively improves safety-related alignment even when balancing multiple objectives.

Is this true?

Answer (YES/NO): NO